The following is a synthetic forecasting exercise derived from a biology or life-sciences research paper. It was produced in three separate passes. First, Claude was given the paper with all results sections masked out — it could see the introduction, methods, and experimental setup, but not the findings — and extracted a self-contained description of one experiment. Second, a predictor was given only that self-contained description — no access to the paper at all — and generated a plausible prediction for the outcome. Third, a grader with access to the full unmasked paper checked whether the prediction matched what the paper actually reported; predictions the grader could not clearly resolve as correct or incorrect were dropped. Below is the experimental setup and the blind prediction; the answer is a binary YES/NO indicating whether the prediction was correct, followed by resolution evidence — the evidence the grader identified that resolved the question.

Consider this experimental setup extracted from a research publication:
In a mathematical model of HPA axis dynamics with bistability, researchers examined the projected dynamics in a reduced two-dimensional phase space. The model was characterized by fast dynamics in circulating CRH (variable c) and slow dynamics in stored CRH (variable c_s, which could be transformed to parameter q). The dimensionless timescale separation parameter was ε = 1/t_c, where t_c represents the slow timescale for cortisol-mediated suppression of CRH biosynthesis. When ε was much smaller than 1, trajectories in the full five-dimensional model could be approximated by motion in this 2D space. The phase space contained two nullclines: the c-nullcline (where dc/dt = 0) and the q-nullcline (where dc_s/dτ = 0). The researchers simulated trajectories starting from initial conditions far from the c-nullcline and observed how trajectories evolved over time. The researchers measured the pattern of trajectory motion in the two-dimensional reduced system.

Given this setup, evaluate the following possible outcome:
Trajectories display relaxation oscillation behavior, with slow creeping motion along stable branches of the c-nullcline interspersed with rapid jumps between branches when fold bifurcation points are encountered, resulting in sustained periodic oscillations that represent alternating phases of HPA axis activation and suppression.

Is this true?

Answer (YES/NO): NO